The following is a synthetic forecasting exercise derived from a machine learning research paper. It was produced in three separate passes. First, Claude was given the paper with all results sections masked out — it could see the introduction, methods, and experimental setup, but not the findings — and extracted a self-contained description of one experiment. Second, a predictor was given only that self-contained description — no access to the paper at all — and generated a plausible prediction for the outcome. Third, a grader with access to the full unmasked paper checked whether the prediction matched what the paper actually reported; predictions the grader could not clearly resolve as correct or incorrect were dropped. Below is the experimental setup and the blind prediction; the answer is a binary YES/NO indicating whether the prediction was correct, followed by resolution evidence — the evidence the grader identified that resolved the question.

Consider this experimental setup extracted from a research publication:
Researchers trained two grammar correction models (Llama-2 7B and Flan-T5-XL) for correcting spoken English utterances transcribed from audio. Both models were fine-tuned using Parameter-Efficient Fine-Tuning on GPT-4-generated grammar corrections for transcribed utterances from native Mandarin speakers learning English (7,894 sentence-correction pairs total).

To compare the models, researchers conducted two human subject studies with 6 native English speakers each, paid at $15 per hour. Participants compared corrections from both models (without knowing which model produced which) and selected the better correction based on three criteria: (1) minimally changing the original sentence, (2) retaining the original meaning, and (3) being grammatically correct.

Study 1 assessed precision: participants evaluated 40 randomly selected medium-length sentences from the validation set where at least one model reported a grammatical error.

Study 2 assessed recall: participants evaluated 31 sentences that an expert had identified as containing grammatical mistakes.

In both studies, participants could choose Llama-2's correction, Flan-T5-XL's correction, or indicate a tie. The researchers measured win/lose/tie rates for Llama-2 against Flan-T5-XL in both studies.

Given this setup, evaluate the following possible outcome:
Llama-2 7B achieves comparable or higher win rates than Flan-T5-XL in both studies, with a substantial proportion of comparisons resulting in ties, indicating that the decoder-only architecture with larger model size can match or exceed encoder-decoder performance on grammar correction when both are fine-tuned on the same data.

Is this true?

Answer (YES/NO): NO